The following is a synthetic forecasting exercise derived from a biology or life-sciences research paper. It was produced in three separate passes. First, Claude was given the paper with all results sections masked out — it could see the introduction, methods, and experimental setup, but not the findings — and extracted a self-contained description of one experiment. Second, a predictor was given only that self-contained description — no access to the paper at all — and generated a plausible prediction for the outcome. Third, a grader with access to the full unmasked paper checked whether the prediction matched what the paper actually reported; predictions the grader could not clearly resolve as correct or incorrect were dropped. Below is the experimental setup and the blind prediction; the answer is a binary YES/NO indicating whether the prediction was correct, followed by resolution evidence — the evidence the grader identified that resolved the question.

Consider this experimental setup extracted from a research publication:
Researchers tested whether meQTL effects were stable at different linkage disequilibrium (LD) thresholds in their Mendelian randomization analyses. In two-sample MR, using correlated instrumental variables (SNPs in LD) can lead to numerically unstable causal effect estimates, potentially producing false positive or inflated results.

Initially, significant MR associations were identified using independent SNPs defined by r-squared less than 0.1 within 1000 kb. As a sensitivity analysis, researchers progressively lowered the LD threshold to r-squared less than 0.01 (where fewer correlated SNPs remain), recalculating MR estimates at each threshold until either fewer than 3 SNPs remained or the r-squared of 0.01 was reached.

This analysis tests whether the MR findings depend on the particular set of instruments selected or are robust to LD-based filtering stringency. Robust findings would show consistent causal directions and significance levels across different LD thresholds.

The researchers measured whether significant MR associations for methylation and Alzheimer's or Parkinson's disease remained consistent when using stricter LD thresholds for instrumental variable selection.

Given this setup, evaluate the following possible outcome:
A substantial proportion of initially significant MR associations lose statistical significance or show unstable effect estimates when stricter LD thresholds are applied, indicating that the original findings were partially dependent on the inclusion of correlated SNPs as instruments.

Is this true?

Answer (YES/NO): NO